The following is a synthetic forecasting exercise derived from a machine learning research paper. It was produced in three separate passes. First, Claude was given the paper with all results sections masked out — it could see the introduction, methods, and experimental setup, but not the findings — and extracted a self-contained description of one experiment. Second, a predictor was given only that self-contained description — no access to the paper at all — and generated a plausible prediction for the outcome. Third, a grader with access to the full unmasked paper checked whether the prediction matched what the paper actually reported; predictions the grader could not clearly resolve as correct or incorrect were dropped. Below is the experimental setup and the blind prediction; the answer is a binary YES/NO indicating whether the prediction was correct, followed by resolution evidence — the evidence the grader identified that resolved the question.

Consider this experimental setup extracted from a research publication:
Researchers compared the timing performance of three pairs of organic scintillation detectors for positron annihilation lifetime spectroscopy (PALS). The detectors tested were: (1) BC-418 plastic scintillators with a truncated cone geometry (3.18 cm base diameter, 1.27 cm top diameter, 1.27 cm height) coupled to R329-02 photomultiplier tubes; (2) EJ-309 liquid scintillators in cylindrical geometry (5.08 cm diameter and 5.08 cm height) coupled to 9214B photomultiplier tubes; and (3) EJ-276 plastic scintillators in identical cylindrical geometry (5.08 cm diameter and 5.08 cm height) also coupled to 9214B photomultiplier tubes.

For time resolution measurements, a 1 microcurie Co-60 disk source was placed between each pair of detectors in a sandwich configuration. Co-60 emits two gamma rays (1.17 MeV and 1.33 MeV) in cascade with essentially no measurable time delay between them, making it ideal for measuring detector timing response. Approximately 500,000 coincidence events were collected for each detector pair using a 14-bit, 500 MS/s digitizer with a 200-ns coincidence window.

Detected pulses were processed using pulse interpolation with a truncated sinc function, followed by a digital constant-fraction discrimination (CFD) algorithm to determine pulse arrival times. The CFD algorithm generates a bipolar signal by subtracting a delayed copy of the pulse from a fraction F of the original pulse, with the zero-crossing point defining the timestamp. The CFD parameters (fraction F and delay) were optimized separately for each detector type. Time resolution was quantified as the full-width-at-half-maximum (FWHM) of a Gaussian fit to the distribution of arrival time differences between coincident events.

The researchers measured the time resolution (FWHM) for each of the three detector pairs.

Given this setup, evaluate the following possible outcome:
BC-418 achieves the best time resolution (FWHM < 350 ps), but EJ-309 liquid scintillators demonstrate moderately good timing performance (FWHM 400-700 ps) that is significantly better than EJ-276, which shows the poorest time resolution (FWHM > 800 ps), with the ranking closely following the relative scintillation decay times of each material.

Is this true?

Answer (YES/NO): NO